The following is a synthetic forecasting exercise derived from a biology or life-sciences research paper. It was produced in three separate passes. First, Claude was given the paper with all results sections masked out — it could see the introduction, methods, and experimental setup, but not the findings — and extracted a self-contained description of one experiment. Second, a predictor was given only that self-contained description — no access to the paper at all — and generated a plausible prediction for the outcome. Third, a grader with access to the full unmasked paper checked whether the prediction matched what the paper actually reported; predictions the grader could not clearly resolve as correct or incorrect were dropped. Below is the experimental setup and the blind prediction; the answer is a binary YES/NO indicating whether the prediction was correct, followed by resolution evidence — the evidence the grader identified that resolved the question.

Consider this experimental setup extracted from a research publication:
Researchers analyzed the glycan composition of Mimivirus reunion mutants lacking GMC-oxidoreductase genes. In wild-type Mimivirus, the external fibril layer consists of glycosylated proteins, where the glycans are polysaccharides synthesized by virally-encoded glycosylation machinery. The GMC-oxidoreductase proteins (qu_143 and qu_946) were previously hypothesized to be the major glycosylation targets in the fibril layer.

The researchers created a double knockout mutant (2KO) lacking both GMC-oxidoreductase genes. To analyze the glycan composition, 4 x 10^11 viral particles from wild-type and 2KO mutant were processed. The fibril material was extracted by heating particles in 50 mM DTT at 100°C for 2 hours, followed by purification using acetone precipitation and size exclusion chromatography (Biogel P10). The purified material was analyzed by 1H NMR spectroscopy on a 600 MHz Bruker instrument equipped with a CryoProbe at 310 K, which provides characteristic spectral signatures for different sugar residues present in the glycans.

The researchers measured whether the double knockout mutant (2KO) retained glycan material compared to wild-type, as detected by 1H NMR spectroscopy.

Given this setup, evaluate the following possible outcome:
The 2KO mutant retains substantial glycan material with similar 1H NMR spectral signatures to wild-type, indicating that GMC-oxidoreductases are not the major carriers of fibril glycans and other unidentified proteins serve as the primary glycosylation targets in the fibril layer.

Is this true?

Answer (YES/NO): YES